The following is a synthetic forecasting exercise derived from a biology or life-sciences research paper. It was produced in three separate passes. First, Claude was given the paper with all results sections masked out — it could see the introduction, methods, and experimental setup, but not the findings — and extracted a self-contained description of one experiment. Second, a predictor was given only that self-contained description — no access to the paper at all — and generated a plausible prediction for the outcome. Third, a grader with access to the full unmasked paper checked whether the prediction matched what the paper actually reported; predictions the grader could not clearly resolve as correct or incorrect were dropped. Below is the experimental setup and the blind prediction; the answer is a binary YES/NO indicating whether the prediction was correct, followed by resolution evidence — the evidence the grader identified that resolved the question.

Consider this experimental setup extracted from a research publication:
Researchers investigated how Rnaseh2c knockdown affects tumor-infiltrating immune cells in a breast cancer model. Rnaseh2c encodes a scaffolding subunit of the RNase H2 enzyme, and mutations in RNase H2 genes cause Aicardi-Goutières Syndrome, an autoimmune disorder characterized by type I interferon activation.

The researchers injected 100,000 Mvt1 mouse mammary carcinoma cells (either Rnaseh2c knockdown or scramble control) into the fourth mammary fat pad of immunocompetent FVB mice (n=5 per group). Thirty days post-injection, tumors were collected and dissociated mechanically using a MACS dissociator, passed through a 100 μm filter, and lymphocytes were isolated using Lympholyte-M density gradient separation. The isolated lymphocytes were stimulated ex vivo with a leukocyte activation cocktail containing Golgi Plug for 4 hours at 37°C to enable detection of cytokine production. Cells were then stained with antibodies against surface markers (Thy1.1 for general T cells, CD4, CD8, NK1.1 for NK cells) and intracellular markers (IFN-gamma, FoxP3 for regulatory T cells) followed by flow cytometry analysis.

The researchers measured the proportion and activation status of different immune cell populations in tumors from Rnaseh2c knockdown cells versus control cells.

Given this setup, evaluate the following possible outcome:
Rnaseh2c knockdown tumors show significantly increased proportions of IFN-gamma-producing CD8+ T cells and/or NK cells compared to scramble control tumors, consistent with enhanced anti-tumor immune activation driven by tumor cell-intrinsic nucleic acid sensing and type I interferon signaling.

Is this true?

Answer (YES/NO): NO